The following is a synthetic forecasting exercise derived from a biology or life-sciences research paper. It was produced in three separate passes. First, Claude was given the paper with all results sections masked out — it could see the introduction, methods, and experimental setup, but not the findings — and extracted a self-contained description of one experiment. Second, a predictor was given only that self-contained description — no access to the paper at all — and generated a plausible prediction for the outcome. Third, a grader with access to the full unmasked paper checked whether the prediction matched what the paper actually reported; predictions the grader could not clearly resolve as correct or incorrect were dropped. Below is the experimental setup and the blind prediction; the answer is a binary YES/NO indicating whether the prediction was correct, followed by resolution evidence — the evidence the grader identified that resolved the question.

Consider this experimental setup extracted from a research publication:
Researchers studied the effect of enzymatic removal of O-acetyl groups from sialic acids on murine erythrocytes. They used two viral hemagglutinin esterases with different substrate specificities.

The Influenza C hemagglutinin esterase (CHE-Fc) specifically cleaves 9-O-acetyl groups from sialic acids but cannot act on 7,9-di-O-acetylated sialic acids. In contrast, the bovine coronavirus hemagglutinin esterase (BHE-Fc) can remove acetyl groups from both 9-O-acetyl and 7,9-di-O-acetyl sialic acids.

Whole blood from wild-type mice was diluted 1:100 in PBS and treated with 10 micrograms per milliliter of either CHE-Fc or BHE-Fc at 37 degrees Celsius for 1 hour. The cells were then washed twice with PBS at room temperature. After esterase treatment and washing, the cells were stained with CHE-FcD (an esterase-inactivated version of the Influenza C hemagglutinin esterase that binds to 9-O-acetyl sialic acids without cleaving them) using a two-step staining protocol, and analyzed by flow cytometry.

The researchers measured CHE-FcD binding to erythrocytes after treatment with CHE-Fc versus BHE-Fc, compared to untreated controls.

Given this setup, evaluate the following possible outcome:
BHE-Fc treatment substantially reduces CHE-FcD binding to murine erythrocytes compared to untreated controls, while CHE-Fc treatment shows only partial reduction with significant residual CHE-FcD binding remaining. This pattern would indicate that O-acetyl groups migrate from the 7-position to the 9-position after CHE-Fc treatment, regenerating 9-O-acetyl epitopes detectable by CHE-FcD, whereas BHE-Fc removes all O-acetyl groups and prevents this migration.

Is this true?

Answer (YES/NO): NO